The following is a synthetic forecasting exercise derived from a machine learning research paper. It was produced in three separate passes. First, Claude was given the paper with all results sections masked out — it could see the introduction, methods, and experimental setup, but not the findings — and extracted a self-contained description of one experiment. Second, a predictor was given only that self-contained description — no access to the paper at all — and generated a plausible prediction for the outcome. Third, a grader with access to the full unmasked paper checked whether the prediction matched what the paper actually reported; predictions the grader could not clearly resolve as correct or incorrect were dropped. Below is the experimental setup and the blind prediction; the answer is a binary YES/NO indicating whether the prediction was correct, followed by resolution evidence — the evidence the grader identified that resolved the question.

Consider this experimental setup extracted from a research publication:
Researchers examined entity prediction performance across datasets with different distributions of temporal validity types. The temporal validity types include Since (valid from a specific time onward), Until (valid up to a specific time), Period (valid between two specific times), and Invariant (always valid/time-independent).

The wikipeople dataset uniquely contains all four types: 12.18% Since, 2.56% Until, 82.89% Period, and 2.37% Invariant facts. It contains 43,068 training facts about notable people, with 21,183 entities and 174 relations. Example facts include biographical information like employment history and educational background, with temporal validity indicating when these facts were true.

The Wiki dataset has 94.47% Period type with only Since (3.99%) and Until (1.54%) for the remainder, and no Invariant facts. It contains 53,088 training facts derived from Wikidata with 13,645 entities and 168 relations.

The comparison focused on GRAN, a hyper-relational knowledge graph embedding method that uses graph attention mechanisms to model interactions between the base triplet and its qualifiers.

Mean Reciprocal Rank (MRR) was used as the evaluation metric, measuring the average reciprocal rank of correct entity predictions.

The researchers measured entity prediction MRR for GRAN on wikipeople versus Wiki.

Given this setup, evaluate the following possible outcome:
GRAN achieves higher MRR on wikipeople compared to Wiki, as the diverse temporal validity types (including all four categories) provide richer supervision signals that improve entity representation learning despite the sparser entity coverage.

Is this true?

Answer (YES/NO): NO